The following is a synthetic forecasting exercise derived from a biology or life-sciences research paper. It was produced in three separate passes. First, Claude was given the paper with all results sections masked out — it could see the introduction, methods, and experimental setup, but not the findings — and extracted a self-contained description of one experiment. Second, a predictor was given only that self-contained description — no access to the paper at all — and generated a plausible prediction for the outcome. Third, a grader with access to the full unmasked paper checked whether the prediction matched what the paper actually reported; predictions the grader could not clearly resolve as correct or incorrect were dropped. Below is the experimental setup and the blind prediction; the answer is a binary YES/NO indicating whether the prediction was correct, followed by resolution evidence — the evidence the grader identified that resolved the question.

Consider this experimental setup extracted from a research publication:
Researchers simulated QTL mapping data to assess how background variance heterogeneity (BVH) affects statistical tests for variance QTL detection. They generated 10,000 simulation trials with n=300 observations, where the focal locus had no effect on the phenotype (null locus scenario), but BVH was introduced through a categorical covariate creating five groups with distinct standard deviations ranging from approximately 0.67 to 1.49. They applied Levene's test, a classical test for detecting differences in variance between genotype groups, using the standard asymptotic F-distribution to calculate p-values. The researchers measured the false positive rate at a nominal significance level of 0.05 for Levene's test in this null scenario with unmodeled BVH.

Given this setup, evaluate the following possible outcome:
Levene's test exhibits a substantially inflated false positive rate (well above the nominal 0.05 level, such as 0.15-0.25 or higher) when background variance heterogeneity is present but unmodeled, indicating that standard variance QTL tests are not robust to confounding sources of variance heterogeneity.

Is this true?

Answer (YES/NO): NO